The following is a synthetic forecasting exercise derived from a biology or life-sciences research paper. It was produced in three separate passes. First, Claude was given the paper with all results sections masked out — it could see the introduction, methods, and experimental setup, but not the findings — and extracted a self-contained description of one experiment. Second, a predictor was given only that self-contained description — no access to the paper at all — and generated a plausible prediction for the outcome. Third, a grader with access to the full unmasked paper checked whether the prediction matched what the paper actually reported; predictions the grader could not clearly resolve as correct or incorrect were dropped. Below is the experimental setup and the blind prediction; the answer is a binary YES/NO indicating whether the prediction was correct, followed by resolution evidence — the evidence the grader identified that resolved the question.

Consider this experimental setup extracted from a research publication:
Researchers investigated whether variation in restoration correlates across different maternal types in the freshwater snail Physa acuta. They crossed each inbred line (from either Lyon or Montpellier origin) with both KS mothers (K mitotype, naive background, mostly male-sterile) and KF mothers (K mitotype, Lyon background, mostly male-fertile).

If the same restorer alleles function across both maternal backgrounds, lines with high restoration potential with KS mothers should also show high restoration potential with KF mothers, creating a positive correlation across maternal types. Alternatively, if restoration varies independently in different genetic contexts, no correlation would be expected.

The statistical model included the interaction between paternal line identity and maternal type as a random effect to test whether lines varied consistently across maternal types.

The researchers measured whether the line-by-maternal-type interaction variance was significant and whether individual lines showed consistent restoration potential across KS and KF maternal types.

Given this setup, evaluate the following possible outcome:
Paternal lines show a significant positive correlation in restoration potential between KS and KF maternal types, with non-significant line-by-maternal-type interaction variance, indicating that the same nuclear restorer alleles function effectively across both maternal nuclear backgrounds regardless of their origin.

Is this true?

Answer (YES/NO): NO